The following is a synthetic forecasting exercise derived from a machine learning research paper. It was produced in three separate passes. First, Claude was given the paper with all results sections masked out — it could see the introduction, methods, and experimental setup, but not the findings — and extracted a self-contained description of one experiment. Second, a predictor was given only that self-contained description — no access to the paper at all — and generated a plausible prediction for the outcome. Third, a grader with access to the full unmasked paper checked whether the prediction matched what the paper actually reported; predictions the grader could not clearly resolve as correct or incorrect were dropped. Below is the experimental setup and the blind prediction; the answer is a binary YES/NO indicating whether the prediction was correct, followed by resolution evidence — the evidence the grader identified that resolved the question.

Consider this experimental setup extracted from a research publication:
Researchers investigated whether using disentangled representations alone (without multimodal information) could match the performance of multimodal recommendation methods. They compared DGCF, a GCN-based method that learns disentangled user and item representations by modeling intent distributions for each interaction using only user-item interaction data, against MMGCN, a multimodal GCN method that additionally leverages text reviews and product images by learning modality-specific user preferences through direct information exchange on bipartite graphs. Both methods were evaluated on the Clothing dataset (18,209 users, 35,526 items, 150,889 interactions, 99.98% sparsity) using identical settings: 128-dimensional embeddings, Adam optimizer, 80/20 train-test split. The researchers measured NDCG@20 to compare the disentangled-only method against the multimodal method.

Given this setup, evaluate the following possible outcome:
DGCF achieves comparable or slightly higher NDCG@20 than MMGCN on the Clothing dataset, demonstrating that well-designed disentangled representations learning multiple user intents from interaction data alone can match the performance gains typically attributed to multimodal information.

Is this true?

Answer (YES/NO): NO